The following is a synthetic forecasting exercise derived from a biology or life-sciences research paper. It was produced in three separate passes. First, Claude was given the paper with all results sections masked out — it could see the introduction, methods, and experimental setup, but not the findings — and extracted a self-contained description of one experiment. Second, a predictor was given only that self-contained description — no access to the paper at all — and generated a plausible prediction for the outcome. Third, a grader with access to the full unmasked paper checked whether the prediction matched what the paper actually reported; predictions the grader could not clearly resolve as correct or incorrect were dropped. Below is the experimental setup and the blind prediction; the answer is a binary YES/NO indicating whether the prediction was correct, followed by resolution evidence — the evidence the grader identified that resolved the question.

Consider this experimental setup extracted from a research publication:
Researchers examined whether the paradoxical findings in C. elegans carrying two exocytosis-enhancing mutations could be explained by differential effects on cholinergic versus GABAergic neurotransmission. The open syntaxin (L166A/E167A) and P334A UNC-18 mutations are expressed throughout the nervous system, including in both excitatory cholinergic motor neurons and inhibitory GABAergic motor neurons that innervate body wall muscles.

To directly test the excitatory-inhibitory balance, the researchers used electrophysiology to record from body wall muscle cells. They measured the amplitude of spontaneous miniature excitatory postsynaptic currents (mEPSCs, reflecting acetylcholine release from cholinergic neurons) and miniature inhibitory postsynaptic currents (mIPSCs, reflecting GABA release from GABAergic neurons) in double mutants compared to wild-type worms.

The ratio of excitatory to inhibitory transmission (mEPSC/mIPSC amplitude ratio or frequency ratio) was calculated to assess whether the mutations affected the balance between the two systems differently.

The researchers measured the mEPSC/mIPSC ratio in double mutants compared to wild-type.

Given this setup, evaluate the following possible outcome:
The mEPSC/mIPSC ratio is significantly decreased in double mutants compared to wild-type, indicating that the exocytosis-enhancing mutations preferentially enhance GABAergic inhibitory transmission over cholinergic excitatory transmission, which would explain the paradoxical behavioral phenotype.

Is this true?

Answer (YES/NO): NO